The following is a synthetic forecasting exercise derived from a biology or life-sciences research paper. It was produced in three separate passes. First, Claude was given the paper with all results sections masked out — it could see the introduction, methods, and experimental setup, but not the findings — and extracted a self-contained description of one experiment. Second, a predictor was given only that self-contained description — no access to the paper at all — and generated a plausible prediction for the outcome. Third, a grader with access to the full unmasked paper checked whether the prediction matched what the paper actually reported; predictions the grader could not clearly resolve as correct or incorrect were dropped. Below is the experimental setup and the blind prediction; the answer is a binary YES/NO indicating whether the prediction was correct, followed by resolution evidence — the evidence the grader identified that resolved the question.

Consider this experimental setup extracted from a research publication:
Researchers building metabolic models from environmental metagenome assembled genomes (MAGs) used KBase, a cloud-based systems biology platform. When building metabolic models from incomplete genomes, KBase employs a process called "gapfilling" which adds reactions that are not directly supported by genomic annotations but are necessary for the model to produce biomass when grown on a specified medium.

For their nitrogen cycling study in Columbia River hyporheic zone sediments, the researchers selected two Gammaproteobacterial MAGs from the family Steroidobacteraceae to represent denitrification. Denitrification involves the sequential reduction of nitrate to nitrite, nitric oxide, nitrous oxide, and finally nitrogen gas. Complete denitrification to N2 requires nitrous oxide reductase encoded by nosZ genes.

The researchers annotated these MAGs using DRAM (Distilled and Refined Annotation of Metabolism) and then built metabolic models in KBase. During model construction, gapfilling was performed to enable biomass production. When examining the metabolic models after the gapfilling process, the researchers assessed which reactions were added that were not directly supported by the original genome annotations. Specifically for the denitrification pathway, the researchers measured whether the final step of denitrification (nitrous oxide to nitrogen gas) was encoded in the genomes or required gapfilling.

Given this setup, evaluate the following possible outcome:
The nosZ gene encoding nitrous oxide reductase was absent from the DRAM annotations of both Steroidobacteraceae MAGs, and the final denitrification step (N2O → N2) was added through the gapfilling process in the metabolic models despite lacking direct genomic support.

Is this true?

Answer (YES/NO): YES